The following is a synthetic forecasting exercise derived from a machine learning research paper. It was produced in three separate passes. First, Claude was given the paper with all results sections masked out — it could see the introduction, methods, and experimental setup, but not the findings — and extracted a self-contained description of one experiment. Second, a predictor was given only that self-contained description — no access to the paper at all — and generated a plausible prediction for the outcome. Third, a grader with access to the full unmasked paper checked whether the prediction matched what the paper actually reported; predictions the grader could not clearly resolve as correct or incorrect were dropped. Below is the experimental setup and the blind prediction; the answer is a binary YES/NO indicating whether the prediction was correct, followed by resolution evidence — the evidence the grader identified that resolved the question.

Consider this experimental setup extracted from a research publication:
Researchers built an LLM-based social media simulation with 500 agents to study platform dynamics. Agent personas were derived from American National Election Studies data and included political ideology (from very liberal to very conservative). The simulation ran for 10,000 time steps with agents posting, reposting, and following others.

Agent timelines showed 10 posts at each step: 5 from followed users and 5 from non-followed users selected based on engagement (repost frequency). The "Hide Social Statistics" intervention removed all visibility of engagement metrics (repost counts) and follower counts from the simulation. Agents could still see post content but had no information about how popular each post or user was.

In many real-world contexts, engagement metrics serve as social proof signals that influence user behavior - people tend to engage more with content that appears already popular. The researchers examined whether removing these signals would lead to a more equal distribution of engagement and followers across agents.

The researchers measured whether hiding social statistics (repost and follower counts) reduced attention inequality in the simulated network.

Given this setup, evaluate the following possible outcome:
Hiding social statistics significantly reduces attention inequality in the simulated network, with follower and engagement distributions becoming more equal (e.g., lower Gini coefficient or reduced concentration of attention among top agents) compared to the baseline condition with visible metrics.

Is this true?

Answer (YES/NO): NO